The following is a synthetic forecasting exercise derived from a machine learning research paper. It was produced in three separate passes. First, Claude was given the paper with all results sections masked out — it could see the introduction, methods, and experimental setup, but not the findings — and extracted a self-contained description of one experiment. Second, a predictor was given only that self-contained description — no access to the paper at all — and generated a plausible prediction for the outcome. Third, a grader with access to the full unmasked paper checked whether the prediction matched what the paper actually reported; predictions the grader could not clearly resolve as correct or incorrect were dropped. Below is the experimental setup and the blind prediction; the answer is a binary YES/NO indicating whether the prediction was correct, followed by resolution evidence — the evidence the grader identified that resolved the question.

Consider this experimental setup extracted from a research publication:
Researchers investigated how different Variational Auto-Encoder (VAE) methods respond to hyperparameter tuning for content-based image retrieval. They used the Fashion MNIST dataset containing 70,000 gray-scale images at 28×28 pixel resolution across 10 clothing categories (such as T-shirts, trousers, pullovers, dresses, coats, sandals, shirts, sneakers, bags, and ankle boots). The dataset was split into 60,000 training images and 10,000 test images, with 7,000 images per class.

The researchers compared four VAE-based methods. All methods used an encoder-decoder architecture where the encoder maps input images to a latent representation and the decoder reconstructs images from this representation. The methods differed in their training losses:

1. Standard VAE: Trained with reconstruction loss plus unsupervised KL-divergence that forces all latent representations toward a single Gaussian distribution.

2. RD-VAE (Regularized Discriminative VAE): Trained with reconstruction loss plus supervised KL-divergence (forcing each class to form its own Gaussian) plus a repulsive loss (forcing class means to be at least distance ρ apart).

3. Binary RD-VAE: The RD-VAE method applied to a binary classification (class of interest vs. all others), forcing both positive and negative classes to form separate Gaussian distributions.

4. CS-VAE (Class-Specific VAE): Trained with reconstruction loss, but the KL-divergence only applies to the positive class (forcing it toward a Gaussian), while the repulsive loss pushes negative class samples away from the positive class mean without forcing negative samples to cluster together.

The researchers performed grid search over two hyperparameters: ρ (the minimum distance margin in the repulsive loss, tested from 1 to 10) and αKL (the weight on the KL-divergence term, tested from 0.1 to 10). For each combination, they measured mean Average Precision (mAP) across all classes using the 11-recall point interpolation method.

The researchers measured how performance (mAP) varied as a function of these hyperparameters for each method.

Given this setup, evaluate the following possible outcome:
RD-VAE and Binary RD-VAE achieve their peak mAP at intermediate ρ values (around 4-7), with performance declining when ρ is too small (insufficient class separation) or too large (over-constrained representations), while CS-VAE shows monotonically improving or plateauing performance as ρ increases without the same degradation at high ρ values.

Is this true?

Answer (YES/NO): NO